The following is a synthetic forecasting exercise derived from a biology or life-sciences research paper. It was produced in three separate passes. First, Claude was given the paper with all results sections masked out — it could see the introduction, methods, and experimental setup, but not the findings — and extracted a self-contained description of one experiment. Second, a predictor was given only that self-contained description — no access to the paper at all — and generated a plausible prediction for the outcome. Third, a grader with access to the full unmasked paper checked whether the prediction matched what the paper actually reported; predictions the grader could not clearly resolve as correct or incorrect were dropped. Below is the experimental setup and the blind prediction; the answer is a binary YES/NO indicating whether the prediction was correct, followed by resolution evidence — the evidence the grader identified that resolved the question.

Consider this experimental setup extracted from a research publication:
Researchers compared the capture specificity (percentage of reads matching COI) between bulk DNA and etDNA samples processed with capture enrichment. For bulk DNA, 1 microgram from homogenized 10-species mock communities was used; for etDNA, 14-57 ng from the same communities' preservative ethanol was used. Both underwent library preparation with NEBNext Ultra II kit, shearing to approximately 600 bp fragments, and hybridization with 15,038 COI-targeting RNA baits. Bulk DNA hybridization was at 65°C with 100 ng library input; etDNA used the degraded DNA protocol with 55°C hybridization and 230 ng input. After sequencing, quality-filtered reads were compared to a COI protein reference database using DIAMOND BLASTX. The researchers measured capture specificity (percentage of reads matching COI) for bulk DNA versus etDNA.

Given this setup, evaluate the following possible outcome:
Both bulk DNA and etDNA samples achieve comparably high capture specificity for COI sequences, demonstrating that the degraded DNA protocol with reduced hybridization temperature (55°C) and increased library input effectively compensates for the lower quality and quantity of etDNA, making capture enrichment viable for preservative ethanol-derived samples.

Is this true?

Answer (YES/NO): NO